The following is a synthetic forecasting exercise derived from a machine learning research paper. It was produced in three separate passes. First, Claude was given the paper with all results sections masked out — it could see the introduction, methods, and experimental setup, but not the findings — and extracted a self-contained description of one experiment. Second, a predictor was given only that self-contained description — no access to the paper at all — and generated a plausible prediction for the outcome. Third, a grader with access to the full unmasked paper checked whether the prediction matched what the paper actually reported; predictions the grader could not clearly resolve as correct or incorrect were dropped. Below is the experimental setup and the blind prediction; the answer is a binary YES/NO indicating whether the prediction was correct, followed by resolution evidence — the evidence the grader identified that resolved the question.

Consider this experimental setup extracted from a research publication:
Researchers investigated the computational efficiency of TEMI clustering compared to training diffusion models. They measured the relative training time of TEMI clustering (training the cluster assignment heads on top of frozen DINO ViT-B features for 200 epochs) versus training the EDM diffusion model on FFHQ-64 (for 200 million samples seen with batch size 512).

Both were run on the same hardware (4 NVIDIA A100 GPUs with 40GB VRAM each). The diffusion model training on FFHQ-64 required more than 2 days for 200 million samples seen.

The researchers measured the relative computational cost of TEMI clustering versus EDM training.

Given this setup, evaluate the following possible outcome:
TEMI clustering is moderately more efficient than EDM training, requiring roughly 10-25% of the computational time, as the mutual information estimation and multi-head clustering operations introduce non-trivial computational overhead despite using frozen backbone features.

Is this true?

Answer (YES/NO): NO